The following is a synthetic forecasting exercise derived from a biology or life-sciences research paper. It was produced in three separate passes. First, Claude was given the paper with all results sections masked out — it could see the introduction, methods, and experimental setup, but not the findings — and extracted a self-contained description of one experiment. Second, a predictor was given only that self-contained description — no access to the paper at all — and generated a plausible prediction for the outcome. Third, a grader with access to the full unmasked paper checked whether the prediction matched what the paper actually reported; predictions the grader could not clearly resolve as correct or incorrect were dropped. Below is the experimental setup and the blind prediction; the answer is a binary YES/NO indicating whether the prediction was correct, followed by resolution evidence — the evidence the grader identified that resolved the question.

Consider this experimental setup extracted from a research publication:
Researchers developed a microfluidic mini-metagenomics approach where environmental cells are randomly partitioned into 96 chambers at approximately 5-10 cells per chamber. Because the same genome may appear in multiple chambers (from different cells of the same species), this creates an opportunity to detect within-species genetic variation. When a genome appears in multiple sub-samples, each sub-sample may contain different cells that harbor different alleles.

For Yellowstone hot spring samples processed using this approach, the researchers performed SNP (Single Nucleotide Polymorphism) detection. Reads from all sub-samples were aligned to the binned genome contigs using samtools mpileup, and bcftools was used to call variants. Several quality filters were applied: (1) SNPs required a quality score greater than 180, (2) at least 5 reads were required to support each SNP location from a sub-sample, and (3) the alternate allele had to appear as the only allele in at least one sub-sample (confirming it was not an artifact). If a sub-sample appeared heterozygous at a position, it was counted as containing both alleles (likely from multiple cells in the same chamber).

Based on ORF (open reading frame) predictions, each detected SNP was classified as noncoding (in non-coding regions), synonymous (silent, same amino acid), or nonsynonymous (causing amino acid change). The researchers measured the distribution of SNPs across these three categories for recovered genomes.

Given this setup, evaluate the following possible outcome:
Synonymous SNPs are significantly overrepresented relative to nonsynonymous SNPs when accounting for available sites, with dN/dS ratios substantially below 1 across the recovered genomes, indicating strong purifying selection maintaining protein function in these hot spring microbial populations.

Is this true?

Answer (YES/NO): NO